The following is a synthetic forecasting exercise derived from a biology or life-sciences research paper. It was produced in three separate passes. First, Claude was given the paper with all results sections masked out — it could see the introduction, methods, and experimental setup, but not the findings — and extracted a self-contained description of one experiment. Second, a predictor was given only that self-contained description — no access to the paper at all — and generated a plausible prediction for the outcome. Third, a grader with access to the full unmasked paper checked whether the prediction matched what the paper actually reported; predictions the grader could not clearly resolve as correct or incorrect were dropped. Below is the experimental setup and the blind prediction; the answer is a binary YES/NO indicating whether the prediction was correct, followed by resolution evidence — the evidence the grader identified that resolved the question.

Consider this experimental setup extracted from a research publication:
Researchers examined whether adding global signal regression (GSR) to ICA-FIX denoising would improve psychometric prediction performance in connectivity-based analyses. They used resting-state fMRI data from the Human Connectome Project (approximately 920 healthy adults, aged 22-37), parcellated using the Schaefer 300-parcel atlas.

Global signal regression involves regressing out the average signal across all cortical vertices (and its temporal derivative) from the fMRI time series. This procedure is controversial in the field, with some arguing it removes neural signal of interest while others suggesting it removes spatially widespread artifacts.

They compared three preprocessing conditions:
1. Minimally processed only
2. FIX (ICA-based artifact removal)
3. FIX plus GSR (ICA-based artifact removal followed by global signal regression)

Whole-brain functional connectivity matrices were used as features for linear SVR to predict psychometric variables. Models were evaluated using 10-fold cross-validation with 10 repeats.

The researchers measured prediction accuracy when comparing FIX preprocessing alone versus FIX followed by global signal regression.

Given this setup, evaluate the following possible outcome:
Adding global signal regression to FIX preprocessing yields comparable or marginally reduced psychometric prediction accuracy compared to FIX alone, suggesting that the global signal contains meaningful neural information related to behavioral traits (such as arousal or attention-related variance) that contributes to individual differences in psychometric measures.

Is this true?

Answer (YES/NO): YES